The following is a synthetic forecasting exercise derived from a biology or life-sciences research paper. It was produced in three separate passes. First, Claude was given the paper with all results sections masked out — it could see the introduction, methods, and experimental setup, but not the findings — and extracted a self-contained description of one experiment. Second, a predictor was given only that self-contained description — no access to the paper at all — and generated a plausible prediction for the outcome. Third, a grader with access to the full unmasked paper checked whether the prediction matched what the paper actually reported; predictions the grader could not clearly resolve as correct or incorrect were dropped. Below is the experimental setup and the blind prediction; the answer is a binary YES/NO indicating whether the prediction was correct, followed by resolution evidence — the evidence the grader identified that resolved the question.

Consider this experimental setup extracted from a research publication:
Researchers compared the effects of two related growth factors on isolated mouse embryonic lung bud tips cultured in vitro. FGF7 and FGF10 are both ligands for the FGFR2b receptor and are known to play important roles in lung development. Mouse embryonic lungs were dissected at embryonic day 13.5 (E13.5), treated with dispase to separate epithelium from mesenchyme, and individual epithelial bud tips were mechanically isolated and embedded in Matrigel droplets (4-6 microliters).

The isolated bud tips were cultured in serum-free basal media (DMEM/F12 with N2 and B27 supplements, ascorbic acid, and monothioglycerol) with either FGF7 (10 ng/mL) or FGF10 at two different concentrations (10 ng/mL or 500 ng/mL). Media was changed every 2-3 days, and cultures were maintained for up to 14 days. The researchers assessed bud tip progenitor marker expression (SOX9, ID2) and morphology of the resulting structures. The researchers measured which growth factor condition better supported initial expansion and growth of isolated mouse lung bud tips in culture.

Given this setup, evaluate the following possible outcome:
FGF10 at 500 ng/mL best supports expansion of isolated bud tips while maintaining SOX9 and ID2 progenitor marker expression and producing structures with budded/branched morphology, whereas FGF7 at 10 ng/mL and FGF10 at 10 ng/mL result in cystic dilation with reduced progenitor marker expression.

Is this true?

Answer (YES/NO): NO